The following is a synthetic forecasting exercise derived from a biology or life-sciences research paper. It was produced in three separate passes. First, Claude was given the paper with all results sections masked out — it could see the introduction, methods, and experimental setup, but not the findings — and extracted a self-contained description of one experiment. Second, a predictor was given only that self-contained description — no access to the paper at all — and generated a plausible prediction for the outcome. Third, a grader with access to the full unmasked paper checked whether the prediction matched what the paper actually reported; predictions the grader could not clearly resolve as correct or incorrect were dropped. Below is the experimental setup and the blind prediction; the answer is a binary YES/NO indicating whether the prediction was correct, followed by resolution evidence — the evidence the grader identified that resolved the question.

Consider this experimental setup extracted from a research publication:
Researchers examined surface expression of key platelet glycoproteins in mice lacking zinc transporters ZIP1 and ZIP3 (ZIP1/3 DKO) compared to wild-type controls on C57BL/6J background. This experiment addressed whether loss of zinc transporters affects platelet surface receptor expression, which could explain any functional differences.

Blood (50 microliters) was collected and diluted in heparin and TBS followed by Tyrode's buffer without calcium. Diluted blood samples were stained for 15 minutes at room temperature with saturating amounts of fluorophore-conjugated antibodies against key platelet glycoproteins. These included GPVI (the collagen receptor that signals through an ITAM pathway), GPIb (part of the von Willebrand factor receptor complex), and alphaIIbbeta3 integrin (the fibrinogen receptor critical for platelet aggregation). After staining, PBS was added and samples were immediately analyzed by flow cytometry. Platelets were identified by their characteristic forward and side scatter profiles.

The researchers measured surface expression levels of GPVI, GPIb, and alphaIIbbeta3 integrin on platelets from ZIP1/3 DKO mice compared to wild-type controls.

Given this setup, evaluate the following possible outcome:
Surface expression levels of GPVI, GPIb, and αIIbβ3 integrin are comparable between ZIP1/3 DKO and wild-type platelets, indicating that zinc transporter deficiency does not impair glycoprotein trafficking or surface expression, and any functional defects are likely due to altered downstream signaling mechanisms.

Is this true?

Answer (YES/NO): YES